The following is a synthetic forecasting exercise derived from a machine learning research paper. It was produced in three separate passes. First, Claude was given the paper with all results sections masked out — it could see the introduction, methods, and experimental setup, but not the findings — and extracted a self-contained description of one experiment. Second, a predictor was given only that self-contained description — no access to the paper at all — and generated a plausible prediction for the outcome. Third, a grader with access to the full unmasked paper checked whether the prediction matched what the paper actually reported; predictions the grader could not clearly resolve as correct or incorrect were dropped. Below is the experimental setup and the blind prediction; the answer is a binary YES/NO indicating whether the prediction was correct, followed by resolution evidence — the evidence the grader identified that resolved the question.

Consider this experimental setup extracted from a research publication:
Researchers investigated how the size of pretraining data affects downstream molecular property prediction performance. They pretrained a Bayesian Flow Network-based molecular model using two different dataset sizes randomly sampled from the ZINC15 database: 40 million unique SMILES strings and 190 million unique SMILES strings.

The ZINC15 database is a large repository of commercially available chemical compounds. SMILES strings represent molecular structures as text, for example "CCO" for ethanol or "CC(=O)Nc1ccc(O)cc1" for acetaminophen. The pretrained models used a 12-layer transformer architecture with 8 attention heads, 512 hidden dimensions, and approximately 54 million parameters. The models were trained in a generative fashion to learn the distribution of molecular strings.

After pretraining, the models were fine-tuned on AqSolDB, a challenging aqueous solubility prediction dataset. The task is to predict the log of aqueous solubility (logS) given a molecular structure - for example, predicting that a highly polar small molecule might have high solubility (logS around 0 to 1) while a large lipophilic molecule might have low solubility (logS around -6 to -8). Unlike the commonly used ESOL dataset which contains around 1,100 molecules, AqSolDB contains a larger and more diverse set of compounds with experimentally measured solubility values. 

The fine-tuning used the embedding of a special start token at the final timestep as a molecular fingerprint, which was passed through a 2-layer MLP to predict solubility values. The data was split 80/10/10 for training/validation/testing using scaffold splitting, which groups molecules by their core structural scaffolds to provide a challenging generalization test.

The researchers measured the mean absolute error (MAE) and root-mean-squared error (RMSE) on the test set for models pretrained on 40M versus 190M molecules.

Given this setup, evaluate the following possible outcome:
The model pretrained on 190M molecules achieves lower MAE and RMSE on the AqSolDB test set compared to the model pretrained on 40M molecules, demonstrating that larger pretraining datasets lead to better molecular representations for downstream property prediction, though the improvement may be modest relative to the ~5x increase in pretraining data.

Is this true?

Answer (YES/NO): NO